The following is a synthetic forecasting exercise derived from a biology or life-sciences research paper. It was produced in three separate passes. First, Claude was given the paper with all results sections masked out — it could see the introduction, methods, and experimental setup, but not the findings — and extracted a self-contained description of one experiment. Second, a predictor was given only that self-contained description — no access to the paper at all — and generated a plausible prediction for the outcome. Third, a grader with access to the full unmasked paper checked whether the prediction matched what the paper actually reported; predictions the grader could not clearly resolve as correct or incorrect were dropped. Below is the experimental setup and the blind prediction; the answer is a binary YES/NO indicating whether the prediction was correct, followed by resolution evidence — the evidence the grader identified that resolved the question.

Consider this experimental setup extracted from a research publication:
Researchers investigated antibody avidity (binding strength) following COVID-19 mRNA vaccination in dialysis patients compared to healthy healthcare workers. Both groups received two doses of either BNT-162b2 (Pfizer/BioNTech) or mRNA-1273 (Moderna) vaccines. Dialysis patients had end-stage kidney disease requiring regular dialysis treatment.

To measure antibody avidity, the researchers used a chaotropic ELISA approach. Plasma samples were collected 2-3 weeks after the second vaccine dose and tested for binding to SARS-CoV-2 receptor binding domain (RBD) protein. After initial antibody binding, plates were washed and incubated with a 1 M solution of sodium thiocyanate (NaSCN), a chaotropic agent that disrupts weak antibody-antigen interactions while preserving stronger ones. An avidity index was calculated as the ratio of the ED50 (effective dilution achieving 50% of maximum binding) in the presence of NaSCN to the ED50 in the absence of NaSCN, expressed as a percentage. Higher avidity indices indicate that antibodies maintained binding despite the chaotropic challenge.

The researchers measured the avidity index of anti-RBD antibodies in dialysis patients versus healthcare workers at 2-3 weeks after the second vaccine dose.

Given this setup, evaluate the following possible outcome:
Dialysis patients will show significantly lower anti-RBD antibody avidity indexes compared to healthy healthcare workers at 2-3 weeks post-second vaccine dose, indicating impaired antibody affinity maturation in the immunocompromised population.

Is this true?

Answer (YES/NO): YES